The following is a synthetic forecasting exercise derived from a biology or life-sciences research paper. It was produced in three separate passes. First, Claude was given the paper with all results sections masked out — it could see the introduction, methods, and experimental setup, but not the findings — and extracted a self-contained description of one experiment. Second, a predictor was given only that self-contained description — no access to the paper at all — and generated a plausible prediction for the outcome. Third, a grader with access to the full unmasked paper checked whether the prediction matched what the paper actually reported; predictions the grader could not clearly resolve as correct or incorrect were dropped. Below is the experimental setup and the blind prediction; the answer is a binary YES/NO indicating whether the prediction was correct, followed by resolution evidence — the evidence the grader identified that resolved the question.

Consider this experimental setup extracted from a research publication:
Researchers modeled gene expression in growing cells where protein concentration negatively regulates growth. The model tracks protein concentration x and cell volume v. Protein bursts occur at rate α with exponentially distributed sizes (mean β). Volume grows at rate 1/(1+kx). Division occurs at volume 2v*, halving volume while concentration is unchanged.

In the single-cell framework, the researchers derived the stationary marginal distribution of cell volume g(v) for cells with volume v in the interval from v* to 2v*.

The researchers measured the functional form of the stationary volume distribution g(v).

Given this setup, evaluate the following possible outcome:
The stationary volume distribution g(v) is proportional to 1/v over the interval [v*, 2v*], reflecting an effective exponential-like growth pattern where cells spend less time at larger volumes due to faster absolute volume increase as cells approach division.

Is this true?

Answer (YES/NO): YES